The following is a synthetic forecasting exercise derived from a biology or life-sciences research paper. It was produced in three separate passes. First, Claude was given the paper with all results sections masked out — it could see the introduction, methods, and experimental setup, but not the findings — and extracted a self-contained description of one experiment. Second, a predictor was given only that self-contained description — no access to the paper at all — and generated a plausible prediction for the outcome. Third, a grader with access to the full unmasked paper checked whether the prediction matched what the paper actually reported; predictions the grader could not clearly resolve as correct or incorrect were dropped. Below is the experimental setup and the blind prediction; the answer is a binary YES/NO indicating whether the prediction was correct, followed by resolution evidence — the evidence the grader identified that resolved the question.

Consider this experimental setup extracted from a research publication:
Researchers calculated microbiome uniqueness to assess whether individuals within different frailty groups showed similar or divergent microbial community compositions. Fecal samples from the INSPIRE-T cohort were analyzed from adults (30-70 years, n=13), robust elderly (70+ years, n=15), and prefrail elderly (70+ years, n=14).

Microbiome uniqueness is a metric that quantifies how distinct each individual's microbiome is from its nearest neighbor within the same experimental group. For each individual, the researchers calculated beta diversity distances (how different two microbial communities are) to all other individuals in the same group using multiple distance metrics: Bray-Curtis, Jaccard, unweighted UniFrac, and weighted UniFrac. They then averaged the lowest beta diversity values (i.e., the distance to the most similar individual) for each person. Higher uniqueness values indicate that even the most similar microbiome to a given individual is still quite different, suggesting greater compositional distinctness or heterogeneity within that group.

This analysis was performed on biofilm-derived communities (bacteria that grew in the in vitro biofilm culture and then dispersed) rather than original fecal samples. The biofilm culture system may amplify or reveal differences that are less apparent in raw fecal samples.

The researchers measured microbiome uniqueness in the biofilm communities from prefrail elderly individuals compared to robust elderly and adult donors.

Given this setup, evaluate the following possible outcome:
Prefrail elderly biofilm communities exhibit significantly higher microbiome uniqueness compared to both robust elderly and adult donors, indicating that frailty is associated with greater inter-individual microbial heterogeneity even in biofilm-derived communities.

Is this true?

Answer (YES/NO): NO